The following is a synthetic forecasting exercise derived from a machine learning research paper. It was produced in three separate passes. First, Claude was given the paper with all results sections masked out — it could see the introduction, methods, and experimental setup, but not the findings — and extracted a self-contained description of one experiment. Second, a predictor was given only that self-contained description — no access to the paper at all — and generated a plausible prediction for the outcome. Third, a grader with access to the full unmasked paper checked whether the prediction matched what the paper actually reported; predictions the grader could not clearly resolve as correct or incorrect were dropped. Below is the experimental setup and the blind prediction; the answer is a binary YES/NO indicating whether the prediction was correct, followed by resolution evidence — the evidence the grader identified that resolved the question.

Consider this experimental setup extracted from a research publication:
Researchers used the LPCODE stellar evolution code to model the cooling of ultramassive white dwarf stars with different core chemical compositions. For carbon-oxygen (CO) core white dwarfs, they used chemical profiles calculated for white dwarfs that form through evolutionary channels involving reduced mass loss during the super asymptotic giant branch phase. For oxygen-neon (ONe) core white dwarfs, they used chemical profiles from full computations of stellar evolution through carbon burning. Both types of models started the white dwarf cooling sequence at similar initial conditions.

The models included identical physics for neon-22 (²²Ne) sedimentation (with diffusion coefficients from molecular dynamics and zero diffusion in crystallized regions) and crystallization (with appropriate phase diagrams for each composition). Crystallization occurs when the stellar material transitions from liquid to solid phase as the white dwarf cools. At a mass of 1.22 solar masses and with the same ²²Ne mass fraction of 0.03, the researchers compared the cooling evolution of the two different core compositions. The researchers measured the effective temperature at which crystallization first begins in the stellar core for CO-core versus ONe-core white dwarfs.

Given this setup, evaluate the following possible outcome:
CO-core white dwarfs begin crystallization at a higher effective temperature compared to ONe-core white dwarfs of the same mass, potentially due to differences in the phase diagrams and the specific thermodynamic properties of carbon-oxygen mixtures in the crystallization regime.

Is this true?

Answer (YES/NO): NO